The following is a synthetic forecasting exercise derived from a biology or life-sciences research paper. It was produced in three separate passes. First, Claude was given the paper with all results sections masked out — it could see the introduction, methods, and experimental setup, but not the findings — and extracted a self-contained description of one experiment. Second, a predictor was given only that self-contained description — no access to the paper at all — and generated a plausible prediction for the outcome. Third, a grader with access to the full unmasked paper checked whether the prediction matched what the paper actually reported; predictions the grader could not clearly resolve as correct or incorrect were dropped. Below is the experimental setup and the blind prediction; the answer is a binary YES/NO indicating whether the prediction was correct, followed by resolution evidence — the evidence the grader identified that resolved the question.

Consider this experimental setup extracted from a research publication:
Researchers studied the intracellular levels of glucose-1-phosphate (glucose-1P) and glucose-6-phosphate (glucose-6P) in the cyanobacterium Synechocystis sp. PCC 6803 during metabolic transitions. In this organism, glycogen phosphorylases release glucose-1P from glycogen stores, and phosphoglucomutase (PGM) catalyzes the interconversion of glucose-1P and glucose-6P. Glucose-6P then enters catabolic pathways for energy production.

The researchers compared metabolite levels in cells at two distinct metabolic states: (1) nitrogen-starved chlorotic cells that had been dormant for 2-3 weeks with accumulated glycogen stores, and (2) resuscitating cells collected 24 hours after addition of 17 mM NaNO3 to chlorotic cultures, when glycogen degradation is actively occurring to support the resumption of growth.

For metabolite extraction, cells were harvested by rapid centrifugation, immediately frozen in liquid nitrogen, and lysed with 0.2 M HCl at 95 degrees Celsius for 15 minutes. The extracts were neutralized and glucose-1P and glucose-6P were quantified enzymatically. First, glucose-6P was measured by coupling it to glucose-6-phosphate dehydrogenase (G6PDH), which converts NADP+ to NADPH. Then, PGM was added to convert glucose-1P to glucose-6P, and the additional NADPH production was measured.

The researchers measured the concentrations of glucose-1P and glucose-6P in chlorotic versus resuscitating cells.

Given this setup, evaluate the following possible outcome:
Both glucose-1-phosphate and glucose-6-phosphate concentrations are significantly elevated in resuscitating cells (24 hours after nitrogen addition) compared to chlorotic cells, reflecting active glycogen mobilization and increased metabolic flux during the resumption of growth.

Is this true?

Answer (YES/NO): NO